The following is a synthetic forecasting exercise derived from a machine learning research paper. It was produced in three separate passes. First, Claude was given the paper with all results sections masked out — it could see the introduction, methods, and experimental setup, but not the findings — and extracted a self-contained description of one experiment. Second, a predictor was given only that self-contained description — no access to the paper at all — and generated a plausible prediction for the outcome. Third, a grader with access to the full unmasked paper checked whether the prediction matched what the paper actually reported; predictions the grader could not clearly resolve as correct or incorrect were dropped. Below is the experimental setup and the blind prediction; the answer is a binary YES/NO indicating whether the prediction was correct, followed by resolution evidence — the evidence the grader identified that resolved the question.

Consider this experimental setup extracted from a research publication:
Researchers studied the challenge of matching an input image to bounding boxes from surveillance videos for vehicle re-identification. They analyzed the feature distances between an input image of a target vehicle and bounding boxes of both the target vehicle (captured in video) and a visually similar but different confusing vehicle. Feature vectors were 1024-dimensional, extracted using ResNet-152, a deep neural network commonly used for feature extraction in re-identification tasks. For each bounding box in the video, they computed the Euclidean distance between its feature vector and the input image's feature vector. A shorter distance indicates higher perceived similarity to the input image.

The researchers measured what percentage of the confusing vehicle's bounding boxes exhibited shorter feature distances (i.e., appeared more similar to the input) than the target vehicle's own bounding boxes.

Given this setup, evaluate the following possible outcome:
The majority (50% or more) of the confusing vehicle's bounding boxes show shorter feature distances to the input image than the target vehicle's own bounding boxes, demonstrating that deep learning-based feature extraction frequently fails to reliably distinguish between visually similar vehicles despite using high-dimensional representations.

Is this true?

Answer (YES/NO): NO